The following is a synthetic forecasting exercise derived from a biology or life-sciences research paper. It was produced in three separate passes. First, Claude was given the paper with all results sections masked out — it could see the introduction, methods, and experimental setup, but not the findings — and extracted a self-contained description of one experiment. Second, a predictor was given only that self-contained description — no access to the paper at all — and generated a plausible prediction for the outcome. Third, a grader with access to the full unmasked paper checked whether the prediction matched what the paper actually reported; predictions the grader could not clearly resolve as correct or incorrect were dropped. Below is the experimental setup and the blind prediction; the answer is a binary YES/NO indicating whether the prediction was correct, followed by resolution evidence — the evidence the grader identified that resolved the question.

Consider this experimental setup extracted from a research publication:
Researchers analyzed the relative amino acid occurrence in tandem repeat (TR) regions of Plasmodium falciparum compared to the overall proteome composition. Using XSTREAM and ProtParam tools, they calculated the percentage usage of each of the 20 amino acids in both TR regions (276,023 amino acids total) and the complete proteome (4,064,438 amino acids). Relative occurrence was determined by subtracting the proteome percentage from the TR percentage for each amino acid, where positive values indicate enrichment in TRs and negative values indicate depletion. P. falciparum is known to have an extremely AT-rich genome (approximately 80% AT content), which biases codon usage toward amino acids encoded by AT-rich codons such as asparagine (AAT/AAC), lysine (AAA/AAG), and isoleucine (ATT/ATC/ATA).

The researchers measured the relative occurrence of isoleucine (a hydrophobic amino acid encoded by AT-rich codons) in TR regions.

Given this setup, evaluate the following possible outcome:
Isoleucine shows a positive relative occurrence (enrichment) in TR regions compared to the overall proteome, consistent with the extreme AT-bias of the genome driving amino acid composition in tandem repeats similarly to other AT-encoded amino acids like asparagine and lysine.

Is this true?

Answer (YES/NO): NO